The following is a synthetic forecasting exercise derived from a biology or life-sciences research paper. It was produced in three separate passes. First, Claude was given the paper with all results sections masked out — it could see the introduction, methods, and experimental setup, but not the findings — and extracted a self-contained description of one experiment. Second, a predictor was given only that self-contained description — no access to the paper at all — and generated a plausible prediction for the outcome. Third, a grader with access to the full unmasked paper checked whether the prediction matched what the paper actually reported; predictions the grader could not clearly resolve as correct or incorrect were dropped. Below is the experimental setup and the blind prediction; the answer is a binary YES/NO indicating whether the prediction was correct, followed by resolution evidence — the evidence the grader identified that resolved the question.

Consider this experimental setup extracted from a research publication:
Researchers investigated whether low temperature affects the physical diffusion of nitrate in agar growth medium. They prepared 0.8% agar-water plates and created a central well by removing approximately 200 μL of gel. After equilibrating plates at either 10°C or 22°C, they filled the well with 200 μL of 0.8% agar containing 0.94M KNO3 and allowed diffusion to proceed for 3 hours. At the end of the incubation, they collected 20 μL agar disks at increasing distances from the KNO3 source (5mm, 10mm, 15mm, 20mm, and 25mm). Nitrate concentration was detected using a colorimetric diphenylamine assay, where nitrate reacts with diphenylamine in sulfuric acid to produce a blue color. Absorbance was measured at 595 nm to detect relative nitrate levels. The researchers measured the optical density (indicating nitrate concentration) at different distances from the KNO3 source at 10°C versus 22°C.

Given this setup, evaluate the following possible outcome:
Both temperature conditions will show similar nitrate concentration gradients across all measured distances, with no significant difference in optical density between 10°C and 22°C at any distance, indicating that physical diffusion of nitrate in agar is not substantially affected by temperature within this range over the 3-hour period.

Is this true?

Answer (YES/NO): NO